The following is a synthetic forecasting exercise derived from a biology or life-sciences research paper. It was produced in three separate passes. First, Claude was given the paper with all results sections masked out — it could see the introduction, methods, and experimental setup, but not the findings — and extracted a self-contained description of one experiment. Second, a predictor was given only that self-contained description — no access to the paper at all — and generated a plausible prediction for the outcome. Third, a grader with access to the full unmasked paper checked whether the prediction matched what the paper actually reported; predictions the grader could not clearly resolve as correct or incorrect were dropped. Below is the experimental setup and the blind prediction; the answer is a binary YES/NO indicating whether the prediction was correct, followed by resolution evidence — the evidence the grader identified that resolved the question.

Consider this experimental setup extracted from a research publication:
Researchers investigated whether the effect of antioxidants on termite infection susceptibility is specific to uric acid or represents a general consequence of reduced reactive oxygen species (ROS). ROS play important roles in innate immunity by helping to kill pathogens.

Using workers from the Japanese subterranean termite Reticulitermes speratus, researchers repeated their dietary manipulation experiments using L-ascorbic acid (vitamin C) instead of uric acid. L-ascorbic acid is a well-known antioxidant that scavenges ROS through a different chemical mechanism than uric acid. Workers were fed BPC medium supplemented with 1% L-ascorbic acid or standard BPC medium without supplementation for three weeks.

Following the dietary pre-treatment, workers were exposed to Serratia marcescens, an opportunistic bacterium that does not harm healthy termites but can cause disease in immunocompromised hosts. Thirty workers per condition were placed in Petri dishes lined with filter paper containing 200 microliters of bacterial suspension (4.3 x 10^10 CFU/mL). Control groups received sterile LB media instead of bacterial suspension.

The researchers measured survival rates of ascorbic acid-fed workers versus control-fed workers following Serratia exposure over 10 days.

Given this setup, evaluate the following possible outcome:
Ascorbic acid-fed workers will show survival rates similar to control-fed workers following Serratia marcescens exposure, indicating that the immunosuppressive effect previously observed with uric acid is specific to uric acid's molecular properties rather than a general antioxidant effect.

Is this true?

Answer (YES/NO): NO